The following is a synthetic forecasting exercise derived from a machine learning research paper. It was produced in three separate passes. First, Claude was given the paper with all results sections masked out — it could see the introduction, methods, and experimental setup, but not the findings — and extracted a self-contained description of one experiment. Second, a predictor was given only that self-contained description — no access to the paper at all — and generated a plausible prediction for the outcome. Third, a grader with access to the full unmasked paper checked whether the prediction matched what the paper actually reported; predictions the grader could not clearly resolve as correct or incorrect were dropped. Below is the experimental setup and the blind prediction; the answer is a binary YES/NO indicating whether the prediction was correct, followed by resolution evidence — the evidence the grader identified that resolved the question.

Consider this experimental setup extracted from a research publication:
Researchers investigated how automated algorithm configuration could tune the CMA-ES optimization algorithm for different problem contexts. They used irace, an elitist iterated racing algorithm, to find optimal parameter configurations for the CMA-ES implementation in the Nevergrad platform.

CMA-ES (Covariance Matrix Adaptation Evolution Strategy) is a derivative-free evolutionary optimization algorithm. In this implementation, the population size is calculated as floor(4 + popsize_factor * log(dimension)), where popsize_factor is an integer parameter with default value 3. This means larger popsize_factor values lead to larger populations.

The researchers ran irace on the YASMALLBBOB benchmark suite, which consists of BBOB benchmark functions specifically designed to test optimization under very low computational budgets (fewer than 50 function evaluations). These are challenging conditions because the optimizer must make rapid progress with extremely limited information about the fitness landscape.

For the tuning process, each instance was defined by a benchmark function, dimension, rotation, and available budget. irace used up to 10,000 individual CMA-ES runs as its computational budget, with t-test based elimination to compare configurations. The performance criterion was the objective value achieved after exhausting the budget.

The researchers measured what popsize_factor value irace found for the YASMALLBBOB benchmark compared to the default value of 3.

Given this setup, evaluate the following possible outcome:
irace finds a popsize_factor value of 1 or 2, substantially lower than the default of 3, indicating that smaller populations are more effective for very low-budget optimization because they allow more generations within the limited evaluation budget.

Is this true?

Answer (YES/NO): NO